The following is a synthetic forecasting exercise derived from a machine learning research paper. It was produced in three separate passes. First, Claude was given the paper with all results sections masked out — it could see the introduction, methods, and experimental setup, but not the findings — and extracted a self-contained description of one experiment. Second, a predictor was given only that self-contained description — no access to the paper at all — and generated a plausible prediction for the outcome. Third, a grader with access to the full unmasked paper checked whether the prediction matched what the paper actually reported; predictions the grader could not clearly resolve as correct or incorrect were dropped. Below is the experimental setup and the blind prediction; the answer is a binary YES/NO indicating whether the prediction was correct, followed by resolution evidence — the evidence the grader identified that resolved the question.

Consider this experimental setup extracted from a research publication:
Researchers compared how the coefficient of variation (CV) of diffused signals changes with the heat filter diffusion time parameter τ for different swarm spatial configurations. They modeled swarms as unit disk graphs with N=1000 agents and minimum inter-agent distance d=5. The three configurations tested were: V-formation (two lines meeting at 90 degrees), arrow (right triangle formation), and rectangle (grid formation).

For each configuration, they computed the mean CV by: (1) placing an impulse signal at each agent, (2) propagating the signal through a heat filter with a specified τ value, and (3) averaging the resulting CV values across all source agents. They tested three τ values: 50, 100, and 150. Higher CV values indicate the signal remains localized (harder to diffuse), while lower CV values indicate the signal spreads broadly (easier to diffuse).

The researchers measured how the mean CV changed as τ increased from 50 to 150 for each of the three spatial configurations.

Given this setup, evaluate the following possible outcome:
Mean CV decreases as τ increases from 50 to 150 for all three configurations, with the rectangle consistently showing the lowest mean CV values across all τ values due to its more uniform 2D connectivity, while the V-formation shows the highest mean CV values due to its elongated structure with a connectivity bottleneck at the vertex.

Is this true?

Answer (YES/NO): YES